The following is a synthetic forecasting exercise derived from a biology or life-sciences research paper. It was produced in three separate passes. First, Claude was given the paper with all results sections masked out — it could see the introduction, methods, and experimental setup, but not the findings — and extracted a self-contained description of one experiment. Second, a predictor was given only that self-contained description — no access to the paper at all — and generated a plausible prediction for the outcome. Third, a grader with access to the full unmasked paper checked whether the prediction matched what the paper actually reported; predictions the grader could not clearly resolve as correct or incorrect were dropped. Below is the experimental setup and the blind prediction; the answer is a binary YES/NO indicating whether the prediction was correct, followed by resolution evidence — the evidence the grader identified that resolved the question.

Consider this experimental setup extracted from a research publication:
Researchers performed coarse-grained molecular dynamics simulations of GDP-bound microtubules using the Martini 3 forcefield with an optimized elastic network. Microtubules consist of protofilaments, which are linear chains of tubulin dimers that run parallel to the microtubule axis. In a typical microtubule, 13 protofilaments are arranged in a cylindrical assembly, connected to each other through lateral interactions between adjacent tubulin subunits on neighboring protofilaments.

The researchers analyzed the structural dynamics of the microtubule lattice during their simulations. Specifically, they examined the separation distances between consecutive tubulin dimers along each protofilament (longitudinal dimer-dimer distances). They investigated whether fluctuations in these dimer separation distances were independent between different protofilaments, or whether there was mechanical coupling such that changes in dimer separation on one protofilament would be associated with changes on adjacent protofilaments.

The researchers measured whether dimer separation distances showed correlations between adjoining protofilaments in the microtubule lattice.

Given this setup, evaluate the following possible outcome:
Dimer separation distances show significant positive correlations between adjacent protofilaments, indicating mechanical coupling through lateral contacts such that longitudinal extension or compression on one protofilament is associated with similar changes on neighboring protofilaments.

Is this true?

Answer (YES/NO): NO